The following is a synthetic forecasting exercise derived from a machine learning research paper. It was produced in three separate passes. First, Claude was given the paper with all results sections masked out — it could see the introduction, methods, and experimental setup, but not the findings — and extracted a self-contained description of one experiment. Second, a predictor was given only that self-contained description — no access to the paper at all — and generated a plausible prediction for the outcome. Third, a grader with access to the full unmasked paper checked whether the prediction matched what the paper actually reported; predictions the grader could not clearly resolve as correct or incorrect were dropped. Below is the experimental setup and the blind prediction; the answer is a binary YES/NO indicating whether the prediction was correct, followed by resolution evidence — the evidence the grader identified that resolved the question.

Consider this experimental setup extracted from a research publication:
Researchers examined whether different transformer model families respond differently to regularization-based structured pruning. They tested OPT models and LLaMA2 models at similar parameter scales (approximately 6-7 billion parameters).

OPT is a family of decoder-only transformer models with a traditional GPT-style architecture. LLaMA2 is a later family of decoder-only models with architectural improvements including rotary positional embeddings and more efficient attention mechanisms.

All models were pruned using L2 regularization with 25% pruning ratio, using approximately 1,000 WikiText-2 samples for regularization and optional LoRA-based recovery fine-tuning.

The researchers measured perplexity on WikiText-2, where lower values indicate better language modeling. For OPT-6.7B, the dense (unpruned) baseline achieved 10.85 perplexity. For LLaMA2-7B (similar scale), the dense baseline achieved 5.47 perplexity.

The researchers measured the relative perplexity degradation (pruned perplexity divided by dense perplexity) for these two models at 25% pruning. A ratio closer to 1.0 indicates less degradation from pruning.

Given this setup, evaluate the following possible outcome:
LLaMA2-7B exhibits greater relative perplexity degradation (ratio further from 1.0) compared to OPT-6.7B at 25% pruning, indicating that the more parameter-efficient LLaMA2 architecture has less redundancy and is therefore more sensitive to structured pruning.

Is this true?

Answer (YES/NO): YES